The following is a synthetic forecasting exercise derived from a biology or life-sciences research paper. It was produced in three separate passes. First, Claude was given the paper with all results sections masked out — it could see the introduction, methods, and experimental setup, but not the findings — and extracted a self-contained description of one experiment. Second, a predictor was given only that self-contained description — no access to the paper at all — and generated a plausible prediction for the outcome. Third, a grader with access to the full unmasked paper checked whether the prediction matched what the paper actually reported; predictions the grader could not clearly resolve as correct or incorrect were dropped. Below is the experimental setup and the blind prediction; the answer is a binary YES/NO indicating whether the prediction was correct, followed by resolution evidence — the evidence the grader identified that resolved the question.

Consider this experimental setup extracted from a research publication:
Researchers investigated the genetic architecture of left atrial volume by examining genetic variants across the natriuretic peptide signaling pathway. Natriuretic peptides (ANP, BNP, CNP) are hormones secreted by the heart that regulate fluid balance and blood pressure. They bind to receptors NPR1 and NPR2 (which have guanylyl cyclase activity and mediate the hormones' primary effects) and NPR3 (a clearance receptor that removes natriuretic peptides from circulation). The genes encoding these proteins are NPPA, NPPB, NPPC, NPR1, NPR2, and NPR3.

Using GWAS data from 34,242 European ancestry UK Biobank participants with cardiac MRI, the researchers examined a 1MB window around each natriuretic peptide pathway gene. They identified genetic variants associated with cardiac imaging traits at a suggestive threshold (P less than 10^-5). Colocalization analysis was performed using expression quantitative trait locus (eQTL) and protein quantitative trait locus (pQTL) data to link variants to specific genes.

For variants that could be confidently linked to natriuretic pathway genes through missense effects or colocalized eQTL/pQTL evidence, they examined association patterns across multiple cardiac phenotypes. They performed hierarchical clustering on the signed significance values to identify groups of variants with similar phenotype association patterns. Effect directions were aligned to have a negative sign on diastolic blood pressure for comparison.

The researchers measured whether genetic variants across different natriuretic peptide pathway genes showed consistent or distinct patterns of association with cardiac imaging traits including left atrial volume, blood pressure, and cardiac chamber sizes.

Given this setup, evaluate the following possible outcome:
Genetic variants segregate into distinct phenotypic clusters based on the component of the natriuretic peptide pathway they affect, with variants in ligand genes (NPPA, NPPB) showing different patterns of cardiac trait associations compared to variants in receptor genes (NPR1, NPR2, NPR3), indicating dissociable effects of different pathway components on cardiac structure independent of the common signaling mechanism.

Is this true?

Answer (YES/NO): NO